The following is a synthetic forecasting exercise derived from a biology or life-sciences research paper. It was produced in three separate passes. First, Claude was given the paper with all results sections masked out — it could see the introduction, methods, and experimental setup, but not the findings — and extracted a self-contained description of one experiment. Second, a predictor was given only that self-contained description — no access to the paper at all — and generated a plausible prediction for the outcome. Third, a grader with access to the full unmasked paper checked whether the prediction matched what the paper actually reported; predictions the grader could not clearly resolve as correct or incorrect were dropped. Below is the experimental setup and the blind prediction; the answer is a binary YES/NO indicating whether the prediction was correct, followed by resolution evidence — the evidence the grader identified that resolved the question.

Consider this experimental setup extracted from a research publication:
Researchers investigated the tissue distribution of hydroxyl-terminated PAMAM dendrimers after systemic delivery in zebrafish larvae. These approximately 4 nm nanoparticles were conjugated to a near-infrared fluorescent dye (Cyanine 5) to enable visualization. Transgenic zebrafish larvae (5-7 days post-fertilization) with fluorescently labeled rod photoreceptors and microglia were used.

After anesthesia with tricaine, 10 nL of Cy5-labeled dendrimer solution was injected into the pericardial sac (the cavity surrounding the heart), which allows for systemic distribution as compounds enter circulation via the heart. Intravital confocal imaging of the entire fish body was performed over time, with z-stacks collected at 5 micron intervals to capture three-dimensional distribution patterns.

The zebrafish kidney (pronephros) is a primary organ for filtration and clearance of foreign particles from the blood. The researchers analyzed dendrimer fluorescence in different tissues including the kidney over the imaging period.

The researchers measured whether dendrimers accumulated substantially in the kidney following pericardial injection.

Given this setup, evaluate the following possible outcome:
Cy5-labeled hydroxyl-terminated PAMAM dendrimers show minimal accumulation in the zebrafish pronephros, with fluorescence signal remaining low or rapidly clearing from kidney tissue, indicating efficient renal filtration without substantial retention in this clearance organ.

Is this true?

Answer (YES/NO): NO